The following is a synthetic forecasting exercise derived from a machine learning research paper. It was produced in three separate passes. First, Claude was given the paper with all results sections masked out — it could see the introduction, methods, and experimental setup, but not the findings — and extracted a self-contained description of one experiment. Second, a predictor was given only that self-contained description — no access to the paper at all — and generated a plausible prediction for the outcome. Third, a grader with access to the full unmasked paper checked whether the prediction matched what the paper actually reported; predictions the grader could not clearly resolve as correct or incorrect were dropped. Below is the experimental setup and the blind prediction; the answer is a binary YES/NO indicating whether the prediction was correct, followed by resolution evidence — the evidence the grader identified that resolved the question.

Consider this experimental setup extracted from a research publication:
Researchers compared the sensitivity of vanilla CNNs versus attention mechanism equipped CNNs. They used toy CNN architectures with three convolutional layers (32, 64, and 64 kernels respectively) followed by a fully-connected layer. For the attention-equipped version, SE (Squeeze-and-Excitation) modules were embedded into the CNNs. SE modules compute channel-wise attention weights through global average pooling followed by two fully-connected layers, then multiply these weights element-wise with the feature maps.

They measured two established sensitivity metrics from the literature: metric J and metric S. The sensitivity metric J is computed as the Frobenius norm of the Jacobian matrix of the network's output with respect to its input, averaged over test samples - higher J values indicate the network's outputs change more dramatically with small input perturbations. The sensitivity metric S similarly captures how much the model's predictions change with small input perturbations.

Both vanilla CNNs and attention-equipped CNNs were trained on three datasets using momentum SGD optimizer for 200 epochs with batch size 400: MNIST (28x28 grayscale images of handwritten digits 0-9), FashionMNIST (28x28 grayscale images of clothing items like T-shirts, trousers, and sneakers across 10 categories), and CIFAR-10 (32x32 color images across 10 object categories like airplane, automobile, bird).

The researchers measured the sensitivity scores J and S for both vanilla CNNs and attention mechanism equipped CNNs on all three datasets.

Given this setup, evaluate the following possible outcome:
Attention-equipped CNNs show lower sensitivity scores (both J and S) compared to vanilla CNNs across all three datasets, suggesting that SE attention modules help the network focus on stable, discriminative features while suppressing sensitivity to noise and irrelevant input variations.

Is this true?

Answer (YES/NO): YES